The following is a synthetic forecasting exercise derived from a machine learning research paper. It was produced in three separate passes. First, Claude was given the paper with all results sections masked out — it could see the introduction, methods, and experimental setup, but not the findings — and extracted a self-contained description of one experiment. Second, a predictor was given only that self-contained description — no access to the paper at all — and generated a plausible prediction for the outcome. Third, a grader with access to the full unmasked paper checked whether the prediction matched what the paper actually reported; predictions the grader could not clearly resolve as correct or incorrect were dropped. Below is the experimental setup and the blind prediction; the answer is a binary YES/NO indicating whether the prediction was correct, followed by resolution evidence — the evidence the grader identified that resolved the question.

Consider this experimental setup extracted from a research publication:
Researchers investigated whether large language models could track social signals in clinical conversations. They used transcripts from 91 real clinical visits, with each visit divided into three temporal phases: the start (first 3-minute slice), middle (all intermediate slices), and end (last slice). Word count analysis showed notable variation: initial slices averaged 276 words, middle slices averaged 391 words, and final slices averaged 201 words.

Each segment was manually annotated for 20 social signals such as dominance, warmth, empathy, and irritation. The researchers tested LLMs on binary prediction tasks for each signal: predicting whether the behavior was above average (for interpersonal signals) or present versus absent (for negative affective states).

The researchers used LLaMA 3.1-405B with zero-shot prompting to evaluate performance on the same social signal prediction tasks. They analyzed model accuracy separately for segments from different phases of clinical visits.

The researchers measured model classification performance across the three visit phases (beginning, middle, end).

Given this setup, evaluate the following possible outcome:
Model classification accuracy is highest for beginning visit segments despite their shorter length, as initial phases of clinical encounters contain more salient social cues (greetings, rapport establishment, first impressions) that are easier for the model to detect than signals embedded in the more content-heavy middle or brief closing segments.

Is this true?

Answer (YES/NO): NO